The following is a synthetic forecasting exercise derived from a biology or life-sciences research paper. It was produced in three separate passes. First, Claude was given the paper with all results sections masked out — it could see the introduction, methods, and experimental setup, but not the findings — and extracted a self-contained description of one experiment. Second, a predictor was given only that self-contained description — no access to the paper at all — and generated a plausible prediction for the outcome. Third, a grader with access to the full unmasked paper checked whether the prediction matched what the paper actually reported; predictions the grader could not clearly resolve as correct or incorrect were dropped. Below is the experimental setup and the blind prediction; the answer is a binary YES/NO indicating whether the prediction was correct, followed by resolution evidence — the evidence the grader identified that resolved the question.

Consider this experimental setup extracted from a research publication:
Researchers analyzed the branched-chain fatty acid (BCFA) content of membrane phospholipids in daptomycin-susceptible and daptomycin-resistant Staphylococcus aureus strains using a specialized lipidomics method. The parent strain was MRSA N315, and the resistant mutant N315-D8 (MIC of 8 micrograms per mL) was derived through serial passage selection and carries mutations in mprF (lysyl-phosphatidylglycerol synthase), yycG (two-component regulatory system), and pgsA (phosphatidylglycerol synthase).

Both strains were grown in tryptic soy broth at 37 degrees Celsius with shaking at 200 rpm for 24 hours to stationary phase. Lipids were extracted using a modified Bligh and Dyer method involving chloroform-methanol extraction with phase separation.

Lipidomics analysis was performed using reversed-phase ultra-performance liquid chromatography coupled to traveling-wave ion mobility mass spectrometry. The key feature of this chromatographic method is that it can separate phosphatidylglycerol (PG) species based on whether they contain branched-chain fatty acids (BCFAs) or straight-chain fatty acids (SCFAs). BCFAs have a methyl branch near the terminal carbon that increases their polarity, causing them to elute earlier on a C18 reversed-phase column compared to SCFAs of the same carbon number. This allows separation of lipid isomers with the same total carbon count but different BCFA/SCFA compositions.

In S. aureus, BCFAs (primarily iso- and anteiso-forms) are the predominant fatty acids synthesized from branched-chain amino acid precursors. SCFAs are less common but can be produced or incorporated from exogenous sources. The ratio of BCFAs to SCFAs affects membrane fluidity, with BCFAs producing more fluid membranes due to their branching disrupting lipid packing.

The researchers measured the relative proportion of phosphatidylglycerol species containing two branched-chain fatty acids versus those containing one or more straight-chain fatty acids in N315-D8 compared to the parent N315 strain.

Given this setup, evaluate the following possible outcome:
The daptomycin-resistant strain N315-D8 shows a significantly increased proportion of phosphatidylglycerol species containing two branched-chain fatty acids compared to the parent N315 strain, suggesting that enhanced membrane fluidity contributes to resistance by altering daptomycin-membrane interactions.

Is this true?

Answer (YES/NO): YES